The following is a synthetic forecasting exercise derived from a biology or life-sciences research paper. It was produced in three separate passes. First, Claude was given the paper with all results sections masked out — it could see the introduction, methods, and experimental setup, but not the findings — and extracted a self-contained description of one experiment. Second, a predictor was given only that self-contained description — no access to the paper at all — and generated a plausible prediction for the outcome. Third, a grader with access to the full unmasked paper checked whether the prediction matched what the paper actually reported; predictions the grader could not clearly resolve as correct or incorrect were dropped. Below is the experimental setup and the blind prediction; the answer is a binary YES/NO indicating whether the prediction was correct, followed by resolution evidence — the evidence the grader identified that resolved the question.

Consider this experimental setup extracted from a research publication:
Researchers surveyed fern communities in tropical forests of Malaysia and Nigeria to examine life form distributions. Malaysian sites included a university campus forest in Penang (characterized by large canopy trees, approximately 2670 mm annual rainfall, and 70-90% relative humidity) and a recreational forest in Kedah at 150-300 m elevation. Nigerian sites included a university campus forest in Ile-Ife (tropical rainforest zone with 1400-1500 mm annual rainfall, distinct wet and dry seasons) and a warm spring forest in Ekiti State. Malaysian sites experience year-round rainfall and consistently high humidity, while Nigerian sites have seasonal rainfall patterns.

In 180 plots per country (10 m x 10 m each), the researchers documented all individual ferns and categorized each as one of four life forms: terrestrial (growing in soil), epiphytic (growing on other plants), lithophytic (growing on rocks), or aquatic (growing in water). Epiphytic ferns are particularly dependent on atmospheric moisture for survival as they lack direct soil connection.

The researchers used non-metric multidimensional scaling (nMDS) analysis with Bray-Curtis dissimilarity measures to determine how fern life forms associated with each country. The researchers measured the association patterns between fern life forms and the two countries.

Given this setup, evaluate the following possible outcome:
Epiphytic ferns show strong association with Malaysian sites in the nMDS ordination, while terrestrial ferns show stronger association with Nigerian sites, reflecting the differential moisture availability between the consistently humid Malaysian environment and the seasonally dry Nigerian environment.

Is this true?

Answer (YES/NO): NO